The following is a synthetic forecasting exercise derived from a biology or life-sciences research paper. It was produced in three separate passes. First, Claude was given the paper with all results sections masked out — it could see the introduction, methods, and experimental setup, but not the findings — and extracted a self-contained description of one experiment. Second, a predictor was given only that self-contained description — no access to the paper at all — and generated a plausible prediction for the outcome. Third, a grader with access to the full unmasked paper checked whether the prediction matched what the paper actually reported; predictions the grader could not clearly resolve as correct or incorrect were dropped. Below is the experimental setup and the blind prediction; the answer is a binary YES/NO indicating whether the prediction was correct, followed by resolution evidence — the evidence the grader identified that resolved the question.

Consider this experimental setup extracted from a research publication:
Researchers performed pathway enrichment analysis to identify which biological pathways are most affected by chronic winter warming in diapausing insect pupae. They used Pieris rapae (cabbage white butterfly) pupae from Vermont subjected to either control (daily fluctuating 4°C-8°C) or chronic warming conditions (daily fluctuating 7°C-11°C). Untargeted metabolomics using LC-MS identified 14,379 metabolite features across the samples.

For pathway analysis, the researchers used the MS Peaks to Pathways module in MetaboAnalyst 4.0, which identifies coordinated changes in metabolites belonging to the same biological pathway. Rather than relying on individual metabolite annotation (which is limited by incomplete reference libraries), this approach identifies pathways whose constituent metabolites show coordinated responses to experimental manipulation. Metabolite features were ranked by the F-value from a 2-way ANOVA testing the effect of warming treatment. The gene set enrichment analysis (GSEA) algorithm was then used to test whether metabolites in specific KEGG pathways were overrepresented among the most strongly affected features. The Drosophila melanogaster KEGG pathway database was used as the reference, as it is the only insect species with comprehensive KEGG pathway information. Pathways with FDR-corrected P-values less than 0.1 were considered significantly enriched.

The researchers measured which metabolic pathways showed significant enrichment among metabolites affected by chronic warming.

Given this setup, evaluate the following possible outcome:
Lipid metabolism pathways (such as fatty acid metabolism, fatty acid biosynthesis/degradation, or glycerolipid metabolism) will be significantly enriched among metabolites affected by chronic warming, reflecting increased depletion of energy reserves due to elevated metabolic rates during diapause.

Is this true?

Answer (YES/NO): NO